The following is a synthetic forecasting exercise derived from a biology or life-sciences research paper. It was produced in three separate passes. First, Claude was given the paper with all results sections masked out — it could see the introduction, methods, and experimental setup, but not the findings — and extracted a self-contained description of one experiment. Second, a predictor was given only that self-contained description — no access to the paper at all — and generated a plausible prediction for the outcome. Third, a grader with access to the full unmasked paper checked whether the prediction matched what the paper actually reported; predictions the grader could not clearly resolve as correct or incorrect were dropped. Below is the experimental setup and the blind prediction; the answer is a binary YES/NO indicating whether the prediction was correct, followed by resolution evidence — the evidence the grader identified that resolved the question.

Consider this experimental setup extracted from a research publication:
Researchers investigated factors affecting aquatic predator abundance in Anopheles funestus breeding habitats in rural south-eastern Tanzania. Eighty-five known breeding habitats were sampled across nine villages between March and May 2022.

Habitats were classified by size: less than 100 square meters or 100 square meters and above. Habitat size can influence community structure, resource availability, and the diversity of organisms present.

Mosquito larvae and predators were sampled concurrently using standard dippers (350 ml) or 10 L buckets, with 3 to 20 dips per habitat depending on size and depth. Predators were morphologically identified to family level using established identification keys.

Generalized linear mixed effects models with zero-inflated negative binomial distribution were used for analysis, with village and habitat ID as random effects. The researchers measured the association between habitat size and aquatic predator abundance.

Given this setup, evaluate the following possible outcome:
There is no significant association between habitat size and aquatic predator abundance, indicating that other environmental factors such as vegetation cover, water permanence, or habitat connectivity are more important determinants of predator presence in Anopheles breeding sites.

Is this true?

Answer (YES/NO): NO